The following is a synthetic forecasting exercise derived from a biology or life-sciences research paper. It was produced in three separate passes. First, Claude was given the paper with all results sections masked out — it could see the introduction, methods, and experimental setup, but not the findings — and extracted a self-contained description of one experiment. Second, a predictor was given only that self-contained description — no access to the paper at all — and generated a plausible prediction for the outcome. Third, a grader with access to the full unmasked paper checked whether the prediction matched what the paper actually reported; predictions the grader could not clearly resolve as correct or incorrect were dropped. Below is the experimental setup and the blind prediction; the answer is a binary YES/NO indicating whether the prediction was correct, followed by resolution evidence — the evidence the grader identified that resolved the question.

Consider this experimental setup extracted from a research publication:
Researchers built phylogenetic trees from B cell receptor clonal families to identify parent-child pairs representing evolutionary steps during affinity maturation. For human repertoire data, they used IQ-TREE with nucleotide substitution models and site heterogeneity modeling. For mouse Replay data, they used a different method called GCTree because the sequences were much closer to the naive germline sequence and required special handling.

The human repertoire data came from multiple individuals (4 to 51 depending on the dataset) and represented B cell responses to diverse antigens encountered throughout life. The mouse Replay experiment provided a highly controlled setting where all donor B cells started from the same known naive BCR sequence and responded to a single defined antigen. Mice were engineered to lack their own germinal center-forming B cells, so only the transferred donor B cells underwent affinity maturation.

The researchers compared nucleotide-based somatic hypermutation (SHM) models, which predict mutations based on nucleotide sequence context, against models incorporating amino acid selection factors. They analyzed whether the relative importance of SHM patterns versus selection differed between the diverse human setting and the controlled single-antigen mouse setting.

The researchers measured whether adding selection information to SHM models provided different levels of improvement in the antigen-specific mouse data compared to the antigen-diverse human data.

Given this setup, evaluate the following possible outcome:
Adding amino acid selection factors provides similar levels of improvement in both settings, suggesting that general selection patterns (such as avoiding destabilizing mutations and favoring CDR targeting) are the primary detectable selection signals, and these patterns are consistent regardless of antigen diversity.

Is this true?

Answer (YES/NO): NO